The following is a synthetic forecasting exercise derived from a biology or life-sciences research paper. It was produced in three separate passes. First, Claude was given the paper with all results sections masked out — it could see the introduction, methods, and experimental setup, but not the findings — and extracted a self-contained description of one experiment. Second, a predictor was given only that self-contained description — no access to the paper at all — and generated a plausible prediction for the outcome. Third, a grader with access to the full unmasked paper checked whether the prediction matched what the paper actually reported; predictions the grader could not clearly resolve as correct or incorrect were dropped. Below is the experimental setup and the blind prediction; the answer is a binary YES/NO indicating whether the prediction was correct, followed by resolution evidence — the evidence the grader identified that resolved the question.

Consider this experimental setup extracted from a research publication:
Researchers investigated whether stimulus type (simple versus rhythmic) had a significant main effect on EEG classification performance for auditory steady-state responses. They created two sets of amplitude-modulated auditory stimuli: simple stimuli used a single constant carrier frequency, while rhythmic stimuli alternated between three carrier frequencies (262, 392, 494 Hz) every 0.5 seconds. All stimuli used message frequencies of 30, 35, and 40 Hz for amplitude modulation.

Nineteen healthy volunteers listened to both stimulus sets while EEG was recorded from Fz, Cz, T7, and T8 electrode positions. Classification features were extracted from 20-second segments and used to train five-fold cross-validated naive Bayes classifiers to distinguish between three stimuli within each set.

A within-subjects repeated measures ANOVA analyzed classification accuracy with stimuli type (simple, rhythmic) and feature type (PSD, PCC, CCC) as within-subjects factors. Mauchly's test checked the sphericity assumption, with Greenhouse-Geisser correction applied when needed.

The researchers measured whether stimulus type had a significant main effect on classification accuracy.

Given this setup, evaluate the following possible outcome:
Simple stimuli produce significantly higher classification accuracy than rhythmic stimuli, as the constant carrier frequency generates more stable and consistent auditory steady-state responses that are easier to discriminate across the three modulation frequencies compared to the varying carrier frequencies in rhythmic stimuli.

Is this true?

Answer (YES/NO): NO